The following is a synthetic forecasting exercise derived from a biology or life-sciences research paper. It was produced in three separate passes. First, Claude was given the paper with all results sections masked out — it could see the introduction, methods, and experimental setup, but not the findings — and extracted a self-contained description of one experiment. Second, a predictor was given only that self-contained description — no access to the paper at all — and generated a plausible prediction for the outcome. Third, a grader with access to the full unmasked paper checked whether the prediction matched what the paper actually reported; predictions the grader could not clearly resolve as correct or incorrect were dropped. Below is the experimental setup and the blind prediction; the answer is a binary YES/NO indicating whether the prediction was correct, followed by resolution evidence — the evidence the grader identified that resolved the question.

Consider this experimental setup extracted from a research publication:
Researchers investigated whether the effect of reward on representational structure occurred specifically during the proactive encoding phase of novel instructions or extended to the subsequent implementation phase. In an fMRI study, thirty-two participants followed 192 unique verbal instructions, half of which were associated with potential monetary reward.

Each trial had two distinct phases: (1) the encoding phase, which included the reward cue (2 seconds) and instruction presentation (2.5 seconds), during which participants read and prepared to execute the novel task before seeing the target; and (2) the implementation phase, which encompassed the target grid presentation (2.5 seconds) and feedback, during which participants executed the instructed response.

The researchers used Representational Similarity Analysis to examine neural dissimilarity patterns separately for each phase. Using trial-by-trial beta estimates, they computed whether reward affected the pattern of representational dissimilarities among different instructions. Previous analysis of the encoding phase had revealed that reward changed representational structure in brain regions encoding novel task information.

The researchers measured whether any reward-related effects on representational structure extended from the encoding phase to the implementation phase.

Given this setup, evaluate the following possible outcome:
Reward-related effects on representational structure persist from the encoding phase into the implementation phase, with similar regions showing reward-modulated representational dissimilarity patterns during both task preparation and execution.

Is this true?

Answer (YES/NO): NO